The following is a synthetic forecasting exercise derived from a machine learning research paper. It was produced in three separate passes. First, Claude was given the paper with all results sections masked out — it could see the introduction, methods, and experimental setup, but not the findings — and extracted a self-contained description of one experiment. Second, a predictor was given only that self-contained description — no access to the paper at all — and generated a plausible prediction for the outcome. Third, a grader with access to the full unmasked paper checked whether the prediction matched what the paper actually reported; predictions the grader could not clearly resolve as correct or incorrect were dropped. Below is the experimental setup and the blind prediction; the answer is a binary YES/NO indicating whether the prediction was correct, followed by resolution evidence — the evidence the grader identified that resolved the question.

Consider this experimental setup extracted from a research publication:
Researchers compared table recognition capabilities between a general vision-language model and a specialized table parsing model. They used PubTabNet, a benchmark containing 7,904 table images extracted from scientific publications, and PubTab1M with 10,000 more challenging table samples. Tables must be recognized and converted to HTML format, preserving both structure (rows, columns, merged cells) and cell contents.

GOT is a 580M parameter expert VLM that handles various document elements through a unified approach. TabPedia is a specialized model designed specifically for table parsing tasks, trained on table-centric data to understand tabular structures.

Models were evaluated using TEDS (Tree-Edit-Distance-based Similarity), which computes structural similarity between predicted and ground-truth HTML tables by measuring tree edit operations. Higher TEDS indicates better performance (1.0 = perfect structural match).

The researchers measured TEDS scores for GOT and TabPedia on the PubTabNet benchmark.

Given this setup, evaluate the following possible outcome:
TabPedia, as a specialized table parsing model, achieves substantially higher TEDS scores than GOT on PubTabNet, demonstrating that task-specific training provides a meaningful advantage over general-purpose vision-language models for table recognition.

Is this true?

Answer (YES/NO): YES